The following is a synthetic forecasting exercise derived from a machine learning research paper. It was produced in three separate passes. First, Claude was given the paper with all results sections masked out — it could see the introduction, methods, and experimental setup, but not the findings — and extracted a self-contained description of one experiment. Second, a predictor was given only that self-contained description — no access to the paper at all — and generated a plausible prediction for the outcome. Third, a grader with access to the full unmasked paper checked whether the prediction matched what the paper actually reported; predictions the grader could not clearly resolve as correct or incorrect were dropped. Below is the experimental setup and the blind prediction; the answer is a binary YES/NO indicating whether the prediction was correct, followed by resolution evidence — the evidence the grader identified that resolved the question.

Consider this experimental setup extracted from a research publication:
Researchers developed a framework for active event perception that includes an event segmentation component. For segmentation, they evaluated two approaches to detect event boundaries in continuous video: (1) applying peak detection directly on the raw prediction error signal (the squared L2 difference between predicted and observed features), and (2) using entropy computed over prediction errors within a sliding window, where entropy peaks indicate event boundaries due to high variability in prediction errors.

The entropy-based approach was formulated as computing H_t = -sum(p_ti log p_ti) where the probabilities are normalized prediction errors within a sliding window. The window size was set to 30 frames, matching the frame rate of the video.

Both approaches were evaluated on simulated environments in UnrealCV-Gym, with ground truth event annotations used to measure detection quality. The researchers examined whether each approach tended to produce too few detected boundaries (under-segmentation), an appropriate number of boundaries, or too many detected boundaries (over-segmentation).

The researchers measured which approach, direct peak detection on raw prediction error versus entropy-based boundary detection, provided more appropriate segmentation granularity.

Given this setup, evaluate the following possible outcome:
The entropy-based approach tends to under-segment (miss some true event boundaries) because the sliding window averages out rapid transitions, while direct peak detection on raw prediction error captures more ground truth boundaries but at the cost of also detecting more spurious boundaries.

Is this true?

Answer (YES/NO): NO